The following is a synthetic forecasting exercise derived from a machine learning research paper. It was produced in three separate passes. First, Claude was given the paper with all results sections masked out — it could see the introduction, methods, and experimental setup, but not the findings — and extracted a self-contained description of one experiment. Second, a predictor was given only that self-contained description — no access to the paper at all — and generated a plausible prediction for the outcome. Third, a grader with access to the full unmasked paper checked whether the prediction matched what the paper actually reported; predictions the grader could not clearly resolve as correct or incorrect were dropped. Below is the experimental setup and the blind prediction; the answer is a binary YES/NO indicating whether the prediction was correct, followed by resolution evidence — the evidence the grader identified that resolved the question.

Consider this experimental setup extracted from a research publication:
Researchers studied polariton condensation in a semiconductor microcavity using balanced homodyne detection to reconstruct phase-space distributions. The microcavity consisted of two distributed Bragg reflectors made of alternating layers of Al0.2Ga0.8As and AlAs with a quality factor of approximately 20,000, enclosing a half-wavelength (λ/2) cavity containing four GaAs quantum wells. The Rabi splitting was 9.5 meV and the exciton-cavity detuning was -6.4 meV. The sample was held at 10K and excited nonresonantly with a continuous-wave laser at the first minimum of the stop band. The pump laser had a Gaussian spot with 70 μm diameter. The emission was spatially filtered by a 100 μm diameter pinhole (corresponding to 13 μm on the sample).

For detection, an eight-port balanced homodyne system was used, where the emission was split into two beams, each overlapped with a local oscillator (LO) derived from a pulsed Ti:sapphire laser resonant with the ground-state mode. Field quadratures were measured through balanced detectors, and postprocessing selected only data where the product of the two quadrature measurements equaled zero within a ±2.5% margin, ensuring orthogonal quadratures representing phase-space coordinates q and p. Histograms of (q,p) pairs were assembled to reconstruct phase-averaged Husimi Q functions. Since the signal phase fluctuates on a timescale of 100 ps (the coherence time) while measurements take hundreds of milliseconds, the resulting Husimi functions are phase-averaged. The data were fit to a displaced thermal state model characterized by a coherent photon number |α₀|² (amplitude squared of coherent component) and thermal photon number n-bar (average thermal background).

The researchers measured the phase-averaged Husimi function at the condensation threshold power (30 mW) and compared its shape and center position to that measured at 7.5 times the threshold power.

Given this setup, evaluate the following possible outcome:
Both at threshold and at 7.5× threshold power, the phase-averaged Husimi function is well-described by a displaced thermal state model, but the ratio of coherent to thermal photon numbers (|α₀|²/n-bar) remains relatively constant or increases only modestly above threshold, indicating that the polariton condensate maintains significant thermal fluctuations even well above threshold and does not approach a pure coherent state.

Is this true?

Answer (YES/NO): NO